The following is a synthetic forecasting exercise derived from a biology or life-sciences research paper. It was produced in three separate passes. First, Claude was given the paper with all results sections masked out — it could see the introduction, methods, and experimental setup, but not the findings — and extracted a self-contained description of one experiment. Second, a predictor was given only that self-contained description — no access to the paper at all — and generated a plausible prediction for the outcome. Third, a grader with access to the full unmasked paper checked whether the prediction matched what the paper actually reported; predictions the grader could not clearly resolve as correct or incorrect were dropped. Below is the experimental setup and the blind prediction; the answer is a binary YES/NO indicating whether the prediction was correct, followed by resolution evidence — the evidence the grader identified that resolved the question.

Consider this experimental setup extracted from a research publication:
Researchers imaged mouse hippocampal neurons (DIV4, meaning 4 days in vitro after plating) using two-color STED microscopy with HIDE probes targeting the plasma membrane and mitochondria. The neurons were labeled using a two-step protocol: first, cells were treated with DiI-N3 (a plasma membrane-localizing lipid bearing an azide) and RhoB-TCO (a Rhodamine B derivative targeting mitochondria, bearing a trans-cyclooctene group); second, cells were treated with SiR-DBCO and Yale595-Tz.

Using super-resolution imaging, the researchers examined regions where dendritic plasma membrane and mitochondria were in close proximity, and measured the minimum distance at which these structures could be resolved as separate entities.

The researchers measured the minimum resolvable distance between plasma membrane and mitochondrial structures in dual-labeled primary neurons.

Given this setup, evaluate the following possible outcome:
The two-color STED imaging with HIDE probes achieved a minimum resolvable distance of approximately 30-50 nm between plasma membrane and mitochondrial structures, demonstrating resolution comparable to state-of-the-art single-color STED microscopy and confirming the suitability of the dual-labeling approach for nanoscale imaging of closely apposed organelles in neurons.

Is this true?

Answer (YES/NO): NO